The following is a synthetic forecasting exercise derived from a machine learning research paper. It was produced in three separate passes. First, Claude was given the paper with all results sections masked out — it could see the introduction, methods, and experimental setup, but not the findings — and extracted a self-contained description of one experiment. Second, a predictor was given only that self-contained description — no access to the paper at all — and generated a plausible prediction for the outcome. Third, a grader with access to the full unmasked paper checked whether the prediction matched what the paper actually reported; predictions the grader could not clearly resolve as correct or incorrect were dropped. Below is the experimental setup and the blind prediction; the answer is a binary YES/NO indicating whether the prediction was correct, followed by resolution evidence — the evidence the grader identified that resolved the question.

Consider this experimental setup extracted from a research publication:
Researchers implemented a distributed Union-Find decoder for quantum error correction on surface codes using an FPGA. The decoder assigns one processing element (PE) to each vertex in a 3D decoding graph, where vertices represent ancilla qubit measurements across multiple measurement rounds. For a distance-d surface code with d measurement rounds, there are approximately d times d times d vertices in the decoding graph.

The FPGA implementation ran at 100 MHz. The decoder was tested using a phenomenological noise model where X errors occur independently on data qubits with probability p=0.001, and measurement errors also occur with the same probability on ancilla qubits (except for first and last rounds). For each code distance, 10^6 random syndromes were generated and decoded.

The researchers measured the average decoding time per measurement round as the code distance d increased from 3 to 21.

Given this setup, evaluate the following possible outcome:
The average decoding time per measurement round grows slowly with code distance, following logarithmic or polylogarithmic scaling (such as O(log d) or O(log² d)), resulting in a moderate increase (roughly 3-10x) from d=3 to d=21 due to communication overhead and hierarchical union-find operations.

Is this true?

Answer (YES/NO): NO